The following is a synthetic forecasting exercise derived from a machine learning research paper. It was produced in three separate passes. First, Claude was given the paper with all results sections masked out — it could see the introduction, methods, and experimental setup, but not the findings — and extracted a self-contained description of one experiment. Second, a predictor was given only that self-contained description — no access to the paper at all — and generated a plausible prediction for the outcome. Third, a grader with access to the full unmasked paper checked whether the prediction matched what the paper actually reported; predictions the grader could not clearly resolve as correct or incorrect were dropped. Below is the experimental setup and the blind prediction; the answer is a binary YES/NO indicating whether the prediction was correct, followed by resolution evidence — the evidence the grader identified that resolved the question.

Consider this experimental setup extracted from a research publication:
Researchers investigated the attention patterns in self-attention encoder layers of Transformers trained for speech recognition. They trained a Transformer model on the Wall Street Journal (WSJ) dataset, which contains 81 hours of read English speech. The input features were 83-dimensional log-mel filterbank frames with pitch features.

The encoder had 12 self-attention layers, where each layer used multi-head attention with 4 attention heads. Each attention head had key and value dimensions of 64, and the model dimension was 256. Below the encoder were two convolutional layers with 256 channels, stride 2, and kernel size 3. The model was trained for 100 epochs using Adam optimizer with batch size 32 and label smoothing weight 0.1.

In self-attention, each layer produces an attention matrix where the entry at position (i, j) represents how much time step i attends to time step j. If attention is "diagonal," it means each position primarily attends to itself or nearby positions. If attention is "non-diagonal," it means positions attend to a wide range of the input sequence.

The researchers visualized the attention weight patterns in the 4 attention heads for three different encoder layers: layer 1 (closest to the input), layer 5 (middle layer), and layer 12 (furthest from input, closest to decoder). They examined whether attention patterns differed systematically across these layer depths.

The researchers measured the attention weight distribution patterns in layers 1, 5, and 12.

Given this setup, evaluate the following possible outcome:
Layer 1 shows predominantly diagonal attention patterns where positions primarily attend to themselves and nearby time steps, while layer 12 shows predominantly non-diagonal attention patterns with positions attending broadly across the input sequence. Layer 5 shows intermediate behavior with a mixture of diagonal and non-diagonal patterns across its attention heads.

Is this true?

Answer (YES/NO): NO